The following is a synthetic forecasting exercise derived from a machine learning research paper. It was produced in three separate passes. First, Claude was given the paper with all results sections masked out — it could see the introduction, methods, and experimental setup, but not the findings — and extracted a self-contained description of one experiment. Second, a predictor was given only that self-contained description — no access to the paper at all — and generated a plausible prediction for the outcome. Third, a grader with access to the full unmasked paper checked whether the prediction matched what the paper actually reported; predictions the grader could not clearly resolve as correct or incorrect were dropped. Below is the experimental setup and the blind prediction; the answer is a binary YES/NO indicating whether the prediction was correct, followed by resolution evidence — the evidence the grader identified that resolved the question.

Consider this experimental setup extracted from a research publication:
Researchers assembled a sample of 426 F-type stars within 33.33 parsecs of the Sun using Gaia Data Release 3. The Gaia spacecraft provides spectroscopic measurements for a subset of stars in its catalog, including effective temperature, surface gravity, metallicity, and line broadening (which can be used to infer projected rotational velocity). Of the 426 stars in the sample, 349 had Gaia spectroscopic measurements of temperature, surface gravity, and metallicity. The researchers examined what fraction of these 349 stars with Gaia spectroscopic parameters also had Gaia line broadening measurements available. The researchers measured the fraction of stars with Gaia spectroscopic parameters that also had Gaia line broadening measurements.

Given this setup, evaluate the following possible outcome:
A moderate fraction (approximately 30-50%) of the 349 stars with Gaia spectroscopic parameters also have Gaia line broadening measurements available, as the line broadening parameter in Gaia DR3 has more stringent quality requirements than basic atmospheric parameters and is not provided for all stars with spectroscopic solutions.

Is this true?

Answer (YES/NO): NO